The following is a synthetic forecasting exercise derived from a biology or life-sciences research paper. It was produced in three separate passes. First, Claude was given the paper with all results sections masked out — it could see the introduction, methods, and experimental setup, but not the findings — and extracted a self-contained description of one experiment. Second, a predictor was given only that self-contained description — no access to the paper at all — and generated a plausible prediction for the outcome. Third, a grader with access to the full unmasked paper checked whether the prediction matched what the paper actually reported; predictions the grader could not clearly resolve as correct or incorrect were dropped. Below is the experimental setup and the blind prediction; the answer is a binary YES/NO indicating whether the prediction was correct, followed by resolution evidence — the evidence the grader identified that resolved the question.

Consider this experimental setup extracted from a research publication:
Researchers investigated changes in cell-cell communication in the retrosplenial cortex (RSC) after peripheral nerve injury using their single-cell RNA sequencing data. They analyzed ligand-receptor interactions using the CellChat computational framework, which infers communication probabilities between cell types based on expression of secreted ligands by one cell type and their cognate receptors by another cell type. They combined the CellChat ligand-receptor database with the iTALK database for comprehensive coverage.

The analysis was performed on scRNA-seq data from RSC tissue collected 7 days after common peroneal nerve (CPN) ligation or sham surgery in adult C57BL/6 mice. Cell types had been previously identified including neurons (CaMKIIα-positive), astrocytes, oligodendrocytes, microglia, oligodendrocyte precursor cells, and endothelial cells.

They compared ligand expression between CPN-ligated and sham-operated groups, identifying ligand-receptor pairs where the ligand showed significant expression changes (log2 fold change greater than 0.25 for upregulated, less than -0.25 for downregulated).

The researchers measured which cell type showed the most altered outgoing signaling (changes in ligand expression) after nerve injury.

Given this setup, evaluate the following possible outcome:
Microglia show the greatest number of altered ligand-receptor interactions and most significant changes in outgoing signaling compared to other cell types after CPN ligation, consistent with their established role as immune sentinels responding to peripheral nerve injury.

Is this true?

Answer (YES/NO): NO